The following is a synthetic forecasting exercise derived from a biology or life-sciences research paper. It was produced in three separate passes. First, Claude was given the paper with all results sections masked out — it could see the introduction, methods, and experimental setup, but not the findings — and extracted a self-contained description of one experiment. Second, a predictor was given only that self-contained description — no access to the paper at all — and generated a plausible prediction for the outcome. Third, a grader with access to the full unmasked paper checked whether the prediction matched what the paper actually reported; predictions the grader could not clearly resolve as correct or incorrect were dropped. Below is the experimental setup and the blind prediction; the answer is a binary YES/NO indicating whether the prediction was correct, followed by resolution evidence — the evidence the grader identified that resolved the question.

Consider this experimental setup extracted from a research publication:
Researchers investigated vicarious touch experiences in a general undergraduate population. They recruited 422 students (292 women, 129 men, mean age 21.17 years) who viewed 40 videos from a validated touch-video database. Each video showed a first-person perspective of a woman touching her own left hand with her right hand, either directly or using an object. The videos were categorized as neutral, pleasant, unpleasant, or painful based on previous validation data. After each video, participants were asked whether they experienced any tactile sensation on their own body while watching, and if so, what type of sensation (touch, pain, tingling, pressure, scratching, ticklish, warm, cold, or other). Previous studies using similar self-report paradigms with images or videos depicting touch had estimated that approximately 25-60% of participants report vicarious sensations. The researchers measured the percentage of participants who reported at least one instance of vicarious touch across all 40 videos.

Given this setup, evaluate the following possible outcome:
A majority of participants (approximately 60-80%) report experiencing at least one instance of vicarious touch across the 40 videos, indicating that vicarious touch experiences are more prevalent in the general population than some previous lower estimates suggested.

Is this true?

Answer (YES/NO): NO